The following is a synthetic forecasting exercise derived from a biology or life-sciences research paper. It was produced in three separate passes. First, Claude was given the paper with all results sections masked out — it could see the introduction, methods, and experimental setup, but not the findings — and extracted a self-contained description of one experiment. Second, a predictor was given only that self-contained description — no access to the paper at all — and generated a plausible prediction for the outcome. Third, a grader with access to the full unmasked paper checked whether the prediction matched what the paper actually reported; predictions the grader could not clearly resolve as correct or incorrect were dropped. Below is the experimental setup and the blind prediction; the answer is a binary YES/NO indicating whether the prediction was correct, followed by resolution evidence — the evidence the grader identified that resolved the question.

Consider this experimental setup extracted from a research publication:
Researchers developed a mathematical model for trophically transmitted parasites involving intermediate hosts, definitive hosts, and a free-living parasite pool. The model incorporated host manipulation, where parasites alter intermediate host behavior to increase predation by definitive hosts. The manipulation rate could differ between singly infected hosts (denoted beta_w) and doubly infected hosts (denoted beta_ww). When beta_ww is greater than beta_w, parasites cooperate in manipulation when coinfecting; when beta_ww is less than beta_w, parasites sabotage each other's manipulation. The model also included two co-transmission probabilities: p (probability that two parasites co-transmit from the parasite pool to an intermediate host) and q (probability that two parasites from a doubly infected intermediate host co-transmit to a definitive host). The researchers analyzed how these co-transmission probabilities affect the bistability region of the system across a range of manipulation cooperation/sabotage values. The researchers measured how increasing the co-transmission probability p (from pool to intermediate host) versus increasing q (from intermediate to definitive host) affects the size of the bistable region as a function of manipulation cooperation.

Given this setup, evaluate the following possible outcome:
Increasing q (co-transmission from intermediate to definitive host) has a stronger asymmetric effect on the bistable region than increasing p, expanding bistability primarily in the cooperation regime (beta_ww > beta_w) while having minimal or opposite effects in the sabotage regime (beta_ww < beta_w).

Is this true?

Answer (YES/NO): NO